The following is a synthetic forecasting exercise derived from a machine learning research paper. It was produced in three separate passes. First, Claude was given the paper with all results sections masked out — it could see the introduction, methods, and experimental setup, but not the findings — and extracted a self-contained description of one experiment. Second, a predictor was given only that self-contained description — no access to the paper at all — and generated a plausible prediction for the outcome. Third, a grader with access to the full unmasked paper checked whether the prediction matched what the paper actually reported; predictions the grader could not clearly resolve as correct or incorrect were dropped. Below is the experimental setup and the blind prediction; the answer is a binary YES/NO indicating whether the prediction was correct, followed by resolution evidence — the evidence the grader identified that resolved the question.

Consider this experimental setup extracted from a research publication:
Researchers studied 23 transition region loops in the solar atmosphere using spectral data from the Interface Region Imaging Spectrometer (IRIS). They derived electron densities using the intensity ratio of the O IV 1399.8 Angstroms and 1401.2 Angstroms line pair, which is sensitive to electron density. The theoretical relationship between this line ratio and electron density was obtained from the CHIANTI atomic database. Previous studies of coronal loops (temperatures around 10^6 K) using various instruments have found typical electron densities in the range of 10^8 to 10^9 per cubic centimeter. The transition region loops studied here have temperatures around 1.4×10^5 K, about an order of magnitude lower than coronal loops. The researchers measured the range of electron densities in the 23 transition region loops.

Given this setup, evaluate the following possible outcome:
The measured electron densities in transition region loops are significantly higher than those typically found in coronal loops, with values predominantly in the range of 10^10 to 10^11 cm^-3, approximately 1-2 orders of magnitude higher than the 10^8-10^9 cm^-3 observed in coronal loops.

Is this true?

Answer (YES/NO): YES